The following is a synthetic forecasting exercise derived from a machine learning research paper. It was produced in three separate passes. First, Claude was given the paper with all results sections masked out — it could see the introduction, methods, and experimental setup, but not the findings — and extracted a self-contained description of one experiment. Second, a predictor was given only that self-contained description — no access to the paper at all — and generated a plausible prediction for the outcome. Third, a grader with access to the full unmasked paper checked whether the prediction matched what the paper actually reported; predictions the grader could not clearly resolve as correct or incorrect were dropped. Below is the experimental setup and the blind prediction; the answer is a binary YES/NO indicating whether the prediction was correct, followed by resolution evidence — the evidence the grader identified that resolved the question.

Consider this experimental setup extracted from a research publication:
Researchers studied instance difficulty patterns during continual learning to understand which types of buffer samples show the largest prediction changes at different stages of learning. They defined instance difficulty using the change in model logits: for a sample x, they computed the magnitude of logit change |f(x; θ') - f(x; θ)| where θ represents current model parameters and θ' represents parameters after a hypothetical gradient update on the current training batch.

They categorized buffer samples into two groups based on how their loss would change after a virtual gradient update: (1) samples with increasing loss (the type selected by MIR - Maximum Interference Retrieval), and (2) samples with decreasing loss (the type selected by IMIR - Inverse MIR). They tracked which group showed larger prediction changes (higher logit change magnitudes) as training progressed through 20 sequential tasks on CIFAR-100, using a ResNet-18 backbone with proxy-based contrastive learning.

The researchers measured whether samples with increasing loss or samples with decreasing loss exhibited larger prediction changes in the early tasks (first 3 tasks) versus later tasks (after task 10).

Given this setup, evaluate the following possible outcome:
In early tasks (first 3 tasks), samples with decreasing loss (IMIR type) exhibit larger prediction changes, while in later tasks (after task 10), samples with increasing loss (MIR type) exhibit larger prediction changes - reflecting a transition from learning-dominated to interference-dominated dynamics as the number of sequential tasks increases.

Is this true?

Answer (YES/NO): NO